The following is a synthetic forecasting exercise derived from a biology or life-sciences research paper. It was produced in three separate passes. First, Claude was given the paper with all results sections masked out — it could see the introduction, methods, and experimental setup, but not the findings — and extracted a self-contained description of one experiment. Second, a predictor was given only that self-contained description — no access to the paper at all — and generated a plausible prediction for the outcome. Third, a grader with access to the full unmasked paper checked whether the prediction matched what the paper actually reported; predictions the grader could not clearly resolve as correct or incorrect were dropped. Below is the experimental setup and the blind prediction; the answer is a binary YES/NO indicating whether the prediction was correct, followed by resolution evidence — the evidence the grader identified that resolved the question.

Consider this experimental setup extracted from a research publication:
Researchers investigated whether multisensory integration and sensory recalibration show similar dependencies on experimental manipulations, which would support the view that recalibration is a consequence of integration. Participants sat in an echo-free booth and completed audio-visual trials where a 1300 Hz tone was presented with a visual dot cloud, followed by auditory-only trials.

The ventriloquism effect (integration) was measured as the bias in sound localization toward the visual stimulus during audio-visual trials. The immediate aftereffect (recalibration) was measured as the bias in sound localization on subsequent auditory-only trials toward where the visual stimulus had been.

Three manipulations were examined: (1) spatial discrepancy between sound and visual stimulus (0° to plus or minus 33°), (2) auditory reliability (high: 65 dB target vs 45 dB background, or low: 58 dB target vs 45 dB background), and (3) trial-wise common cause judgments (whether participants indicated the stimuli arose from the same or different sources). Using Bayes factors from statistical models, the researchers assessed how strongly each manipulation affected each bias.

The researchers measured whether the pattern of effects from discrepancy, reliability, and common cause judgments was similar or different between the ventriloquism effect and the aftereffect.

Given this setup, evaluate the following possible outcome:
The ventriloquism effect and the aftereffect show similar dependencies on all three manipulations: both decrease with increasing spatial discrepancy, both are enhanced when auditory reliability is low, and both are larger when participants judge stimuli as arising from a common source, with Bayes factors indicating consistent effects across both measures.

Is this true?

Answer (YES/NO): NO